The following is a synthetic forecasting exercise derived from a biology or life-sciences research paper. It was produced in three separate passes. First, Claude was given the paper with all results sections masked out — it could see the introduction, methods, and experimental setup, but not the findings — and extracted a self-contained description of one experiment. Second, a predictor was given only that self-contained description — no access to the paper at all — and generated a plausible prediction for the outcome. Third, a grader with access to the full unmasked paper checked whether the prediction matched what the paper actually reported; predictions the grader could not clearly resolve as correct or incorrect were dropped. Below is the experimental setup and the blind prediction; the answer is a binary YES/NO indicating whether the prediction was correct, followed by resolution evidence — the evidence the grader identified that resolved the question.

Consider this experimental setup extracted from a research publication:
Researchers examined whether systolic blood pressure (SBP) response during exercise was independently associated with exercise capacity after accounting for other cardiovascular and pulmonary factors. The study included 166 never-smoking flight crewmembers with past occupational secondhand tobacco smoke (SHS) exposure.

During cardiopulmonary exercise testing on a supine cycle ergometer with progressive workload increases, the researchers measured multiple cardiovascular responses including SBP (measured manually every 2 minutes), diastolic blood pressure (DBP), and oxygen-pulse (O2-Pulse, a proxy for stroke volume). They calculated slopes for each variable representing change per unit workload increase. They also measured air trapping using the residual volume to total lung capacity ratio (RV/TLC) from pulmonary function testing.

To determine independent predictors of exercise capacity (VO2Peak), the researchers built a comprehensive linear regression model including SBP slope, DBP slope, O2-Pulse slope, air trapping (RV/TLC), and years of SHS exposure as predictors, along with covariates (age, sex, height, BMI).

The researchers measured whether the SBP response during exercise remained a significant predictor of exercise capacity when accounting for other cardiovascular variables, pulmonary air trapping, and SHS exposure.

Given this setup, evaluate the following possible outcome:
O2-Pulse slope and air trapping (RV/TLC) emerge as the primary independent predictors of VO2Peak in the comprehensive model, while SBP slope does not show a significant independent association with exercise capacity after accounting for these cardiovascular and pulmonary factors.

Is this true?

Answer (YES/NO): NO